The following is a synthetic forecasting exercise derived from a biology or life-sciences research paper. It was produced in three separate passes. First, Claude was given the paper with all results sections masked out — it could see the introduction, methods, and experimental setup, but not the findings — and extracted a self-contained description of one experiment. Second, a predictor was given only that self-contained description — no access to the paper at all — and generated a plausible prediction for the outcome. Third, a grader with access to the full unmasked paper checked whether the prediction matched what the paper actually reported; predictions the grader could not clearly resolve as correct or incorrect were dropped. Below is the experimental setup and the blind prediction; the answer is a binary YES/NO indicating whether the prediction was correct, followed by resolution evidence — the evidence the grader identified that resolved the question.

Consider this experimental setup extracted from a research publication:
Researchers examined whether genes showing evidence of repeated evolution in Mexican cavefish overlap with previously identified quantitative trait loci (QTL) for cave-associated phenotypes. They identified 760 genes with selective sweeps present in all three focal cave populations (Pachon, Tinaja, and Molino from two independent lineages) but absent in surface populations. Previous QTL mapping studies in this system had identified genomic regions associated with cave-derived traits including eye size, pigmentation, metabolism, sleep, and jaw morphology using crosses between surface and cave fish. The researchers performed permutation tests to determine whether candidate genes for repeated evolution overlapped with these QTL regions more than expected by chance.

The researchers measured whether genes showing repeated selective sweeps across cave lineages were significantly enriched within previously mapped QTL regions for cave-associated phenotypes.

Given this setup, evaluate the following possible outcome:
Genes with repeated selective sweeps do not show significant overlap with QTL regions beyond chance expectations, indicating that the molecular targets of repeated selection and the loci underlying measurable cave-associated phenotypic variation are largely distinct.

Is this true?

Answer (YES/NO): NO